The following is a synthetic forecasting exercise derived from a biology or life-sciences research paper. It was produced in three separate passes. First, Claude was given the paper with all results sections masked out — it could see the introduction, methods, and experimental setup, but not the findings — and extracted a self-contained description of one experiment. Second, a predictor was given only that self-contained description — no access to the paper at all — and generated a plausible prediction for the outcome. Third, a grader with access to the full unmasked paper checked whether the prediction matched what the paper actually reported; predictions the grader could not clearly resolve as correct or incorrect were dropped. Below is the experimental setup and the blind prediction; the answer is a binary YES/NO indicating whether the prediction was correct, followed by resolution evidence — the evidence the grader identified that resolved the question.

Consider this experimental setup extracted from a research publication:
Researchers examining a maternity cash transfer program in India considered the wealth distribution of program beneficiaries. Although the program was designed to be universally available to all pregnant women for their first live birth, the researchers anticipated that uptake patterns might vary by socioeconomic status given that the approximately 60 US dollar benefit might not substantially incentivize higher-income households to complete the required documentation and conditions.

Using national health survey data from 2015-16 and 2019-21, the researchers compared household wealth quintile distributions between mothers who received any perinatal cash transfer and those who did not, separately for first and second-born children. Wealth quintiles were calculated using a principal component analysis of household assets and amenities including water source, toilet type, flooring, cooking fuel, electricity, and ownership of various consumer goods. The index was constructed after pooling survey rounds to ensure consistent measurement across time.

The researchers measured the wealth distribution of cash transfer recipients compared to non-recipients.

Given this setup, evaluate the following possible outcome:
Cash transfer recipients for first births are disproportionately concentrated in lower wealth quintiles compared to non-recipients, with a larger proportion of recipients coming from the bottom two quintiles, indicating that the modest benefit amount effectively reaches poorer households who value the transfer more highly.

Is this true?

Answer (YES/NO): YES